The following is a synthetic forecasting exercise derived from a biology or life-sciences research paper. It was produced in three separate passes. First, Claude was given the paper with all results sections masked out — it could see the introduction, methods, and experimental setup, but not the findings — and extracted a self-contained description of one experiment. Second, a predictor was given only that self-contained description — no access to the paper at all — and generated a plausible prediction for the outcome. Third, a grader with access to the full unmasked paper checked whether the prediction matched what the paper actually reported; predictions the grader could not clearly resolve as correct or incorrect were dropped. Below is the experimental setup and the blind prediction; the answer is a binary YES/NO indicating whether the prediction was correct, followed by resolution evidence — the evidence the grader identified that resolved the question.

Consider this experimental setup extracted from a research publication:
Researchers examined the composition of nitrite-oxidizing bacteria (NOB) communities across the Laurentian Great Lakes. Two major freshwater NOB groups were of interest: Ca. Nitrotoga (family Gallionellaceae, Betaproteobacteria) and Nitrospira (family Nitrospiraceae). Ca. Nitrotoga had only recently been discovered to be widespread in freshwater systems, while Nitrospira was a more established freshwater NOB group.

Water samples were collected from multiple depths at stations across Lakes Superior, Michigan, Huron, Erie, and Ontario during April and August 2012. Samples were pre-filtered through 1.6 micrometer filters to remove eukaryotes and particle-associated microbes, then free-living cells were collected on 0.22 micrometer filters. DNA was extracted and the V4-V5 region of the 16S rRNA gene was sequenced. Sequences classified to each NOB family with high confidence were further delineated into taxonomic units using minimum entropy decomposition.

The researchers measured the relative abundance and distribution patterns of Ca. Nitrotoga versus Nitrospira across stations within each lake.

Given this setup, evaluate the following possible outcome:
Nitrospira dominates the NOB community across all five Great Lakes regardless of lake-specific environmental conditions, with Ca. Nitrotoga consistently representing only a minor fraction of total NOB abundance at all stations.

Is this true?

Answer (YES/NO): NO